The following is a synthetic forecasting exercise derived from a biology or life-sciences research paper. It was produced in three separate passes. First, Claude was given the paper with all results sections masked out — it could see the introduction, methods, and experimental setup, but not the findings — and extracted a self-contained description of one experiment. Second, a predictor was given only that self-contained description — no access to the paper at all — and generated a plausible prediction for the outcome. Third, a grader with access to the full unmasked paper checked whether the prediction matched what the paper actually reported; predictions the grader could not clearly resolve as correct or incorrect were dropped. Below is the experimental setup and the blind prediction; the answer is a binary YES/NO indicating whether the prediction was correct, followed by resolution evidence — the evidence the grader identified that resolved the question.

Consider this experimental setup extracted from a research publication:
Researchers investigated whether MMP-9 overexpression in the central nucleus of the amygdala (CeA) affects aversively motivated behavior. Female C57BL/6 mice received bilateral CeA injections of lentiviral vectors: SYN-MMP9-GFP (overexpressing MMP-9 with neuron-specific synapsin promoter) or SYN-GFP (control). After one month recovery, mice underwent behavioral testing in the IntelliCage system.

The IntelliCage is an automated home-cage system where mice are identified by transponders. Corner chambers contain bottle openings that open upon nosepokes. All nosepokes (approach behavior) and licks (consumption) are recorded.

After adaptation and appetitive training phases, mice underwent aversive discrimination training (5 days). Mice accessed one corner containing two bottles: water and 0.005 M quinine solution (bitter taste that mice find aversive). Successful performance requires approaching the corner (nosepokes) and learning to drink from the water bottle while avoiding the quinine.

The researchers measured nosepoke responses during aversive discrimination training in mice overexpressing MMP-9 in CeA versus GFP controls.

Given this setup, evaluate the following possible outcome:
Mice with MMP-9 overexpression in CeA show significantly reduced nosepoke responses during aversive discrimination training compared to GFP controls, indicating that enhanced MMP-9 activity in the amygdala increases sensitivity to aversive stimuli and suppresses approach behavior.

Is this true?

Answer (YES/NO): NO